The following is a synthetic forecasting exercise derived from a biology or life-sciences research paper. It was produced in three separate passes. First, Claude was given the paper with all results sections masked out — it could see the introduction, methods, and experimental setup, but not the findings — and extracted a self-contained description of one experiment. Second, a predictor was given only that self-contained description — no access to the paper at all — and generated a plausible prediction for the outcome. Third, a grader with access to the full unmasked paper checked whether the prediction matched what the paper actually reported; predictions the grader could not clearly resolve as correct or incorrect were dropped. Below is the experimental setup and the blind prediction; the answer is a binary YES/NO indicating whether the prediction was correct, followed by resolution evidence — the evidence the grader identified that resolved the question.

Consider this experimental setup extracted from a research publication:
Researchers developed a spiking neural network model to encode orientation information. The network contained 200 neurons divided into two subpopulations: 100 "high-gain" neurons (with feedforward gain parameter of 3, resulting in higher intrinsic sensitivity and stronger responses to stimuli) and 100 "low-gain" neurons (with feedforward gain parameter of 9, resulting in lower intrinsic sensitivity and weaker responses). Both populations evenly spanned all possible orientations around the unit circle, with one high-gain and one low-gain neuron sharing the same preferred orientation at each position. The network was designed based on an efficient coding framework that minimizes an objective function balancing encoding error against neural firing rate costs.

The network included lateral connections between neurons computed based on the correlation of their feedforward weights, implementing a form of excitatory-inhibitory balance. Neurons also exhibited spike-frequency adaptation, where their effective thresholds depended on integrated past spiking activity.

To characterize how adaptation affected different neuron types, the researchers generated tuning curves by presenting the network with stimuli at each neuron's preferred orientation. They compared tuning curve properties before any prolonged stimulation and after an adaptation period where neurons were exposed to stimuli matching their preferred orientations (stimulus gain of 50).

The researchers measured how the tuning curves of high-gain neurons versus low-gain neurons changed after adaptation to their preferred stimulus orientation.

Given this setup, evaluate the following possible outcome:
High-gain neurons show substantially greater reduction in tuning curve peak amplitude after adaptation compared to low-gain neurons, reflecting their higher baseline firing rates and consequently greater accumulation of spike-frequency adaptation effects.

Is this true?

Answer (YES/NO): YES